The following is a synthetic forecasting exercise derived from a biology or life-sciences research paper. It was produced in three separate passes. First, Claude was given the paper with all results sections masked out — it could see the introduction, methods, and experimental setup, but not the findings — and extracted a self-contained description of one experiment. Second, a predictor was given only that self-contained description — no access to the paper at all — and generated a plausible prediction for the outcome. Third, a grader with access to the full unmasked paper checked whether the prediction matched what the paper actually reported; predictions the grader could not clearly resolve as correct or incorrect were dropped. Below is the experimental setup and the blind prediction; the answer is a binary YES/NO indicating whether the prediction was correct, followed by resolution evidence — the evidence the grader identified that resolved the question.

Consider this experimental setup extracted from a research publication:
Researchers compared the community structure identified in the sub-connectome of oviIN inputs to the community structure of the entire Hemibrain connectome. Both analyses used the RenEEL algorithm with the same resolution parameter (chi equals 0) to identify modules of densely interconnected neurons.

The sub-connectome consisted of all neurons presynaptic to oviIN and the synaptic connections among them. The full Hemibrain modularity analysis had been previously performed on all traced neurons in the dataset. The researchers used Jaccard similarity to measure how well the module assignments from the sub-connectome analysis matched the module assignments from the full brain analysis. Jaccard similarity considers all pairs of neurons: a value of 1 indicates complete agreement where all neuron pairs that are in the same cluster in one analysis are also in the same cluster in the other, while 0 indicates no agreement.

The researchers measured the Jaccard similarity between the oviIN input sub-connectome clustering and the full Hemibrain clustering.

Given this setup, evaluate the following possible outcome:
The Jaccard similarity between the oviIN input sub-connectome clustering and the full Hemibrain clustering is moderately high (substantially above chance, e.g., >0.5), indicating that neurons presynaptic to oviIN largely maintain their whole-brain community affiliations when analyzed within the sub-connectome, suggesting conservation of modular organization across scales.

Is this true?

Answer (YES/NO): NO